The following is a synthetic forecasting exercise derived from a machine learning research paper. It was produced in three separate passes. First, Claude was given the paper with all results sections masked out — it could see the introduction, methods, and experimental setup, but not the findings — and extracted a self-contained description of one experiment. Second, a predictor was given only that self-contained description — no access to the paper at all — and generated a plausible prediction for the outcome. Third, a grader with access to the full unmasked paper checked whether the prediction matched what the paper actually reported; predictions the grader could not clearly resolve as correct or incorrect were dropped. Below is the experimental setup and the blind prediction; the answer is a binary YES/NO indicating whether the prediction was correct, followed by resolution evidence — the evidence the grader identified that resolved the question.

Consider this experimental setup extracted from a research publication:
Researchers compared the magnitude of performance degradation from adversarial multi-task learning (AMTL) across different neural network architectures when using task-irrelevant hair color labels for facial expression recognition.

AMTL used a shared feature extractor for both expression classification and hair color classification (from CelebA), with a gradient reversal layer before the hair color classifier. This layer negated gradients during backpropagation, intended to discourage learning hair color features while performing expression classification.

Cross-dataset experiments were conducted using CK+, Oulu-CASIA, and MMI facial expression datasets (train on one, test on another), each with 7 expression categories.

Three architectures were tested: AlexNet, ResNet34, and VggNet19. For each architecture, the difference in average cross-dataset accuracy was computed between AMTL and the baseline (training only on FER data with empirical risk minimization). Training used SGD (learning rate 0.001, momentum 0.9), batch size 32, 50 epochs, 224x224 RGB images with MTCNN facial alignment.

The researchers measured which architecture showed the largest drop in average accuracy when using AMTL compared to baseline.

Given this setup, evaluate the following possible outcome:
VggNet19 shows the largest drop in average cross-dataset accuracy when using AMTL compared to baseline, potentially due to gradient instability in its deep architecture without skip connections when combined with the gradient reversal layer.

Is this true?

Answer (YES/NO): YES